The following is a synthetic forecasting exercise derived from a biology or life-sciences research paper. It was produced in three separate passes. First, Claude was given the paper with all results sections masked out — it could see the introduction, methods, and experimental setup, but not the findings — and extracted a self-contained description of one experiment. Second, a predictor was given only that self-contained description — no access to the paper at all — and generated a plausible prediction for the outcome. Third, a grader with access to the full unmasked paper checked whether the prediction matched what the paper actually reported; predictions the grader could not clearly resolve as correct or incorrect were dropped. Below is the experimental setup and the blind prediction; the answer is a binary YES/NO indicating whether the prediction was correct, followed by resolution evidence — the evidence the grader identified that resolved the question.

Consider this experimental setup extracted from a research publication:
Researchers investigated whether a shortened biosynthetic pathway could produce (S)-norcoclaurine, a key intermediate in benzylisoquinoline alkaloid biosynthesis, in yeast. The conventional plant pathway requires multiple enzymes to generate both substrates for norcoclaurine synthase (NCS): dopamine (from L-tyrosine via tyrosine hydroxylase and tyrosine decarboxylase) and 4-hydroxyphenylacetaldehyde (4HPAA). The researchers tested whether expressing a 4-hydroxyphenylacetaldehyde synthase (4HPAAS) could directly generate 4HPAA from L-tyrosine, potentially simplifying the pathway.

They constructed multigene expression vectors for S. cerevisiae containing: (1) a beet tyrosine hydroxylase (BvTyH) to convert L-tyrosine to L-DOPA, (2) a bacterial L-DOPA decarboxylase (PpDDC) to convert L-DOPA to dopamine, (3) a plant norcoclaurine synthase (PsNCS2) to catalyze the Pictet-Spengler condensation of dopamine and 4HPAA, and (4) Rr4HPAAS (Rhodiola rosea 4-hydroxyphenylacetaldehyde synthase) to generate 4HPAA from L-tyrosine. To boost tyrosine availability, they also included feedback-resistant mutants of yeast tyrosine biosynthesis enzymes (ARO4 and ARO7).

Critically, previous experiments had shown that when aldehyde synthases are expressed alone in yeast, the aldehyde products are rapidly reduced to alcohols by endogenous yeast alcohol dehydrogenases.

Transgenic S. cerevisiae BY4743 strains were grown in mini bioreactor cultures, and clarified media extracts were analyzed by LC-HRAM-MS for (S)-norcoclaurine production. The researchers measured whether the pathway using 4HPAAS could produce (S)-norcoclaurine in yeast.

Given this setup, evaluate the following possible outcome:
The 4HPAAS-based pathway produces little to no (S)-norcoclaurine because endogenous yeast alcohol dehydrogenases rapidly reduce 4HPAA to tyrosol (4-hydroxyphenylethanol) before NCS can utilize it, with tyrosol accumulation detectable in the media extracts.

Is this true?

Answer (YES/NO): NO